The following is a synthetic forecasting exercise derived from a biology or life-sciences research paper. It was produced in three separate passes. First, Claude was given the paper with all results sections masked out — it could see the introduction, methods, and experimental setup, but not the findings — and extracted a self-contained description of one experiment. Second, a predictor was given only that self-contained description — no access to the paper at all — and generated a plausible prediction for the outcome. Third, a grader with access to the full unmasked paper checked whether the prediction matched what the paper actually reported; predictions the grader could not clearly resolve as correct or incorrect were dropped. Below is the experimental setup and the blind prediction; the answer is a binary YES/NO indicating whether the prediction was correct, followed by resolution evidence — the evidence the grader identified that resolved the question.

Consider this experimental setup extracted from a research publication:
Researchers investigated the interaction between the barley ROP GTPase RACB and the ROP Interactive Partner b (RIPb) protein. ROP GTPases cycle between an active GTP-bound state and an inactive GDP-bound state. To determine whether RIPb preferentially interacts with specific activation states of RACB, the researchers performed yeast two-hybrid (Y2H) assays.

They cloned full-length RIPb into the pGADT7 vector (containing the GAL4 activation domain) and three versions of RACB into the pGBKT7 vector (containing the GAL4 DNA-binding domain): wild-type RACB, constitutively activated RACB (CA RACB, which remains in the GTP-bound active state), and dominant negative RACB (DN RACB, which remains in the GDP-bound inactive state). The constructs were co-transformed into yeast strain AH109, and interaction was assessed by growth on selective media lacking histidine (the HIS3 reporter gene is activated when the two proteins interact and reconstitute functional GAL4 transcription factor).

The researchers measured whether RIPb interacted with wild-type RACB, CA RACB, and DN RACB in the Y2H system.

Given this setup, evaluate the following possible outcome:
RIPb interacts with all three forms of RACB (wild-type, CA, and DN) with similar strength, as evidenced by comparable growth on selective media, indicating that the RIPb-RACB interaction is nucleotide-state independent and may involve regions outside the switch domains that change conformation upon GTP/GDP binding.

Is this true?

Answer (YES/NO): NO